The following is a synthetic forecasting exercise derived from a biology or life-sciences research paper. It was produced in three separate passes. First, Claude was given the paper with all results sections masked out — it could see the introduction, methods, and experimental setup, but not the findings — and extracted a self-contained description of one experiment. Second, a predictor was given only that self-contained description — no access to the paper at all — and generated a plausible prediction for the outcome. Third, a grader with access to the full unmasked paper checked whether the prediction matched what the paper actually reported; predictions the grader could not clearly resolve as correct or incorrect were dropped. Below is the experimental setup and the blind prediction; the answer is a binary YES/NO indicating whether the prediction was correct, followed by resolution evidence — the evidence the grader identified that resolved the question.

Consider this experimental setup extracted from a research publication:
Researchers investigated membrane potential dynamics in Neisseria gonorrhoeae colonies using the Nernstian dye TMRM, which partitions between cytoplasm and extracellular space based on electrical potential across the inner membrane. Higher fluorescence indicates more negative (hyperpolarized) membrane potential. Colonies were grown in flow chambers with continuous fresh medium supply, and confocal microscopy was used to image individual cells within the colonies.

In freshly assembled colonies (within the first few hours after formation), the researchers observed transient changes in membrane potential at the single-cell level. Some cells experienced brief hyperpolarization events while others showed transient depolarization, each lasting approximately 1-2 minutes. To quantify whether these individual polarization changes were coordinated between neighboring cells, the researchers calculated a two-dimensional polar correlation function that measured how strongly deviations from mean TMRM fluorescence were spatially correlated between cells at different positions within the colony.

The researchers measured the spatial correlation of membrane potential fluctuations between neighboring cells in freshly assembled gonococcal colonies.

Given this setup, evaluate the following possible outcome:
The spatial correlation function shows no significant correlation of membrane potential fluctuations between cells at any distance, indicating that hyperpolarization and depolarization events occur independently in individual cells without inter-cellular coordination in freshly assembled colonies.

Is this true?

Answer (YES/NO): YES